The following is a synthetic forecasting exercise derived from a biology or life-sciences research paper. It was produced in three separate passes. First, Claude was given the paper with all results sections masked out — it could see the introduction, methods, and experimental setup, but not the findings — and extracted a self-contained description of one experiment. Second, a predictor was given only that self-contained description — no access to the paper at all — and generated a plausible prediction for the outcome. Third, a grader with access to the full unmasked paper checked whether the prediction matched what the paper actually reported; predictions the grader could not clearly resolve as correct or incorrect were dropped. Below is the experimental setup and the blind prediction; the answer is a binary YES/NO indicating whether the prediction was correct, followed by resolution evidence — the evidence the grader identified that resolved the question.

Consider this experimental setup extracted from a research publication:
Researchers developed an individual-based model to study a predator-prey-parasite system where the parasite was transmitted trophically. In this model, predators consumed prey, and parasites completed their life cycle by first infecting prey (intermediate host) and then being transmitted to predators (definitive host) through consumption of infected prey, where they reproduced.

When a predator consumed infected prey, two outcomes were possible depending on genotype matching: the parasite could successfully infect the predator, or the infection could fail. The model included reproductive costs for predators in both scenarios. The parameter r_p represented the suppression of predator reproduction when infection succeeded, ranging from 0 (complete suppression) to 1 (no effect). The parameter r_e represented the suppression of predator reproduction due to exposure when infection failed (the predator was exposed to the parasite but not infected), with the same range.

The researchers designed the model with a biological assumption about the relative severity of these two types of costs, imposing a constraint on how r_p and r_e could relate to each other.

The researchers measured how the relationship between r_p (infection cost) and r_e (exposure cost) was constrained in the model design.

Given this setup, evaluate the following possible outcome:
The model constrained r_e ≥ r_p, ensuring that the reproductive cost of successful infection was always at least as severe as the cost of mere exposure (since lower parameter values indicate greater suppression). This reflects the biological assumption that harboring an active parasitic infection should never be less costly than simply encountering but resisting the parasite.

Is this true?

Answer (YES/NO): NO